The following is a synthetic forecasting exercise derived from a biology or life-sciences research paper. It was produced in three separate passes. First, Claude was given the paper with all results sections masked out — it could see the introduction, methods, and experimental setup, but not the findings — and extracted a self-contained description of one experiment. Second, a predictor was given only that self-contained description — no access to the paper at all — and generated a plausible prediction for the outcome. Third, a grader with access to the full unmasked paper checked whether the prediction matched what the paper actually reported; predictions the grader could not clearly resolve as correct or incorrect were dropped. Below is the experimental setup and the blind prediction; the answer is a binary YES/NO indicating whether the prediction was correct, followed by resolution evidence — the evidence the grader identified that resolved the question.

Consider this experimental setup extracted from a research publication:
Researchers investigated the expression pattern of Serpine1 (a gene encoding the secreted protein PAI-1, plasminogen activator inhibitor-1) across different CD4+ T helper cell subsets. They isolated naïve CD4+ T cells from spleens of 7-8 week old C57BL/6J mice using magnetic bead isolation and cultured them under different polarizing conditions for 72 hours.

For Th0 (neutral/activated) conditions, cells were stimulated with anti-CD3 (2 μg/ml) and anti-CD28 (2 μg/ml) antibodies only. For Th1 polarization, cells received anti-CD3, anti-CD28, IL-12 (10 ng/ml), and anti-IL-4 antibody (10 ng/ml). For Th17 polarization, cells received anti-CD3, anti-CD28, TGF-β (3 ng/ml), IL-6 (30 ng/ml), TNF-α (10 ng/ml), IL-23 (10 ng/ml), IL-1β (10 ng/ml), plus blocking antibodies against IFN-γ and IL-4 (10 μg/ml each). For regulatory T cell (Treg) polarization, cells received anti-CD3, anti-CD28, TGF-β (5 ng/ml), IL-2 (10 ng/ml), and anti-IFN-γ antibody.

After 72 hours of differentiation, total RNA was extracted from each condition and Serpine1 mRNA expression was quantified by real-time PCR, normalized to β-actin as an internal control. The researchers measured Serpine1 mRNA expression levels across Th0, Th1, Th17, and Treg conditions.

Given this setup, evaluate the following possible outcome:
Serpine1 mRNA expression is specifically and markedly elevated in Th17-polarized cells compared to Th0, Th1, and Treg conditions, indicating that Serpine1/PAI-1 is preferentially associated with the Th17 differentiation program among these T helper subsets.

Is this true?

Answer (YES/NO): YES